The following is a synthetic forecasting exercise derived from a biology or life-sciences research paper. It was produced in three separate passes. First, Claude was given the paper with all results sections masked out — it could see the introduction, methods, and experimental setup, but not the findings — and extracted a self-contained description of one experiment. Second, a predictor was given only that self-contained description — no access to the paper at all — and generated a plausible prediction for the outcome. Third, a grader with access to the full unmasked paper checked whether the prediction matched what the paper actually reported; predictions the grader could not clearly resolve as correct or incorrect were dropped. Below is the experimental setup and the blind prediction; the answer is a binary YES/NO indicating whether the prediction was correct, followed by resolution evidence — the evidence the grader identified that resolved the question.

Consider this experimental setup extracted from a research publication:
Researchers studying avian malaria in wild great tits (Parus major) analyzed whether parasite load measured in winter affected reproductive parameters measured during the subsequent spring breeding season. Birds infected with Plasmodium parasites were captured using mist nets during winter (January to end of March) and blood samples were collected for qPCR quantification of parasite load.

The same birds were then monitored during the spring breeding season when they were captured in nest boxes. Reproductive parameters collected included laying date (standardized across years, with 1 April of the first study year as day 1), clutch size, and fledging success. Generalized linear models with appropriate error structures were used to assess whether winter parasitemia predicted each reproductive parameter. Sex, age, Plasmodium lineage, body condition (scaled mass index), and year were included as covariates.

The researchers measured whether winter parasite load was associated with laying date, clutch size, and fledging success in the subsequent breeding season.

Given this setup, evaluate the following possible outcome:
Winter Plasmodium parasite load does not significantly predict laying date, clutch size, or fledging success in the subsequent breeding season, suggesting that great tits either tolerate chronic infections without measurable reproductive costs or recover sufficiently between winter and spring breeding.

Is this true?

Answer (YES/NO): YES